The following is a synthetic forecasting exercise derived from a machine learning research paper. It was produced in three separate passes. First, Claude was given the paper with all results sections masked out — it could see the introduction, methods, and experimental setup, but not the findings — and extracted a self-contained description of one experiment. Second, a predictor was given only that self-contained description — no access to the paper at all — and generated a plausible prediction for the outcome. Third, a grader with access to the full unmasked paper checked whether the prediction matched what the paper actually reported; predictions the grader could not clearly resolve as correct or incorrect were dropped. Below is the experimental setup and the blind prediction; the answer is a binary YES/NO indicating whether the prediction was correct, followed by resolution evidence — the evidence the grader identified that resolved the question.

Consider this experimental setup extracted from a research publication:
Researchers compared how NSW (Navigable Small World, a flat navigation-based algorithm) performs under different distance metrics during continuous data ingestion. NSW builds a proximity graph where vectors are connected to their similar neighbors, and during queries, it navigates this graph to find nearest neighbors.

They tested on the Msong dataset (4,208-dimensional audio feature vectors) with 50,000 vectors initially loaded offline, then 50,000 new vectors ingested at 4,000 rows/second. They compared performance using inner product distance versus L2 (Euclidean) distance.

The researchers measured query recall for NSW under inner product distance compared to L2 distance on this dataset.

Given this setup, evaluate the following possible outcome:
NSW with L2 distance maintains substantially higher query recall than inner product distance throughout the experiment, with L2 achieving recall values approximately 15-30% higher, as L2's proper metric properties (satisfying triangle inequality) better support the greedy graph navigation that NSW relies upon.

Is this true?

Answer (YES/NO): NO